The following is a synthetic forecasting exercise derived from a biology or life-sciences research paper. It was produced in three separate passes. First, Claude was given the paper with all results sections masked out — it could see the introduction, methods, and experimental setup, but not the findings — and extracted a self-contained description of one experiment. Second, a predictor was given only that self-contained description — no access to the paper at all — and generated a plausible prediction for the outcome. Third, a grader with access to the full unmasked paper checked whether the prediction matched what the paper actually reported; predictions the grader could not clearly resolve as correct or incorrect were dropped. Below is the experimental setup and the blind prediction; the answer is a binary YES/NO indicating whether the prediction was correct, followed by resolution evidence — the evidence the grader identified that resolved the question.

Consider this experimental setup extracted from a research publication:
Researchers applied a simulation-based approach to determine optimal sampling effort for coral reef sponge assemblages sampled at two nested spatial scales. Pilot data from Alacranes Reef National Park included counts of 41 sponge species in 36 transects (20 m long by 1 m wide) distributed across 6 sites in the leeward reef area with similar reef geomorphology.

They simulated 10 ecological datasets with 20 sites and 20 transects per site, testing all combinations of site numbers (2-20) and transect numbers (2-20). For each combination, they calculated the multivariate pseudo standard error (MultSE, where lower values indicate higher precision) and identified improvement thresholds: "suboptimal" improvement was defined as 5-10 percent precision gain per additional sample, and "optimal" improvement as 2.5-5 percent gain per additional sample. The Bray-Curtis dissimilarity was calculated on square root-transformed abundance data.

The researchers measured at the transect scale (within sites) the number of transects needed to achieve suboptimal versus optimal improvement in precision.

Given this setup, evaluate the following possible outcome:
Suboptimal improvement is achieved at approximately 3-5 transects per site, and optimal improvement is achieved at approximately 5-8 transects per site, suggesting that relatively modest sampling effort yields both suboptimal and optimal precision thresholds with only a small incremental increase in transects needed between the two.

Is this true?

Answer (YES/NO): NO